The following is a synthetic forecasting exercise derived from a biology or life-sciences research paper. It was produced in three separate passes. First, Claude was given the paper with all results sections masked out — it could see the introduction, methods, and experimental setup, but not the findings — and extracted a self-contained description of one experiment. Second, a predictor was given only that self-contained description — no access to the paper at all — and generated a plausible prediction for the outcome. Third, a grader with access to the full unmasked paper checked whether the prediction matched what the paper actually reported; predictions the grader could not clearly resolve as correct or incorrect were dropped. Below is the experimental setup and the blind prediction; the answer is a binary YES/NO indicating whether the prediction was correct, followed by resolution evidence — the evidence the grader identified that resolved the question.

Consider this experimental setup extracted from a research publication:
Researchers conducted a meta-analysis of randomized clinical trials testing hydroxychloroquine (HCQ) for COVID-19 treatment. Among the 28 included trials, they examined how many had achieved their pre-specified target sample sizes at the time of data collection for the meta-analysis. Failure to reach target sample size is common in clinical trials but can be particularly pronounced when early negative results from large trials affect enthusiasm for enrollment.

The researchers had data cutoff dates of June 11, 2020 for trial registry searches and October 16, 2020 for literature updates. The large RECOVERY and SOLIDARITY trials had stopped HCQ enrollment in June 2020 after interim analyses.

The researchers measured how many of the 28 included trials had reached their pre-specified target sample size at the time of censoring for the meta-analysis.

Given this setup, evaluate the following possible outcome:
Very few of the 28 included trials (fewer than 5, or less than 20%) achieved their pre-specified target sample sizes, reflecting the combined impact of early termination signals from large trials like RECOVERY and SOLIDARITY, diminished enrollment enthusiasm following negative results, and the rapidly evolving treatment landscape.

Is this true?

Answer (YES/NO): YES